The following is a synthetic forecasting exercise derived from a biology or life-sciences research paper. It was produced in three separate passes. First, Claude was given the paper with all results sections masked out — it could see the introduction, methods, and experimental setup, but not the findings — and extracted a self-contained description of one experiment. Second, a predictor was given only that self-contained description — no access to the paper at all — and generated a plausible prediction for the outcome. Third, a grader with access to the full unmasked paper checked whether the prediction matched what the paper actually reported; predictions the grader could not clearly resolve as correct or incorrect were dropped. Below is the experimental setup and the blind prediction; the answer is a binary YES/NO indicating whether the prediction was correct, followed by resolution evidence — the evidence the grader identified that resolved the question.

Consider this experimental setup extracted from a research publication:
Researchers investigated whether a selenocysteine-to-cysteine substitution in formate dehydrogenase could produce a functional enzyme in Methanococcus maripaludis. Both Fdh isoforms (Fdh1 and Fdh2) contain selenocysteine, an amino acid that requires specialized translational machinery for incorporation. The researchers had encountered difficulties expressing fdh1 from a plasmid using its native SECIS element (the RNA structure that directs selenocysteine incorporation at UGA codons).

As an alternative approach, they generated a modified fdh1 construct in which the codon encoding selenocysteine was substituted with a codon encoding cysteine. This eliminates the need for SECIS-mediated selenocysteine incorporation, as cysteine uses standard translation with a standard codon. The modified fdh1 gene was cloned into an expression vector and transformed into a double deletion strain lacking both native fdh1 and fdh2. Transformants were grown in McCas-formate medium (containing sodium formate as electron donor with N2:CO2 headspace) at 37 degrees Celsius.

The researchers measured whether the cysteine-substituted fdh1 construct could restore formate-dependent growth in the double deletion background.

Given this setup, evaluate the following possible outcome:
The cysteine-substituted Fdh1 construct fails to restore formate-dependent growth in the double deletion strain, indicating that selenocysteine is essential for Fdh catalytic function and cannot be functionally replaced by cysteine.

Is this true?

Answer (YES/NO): NO